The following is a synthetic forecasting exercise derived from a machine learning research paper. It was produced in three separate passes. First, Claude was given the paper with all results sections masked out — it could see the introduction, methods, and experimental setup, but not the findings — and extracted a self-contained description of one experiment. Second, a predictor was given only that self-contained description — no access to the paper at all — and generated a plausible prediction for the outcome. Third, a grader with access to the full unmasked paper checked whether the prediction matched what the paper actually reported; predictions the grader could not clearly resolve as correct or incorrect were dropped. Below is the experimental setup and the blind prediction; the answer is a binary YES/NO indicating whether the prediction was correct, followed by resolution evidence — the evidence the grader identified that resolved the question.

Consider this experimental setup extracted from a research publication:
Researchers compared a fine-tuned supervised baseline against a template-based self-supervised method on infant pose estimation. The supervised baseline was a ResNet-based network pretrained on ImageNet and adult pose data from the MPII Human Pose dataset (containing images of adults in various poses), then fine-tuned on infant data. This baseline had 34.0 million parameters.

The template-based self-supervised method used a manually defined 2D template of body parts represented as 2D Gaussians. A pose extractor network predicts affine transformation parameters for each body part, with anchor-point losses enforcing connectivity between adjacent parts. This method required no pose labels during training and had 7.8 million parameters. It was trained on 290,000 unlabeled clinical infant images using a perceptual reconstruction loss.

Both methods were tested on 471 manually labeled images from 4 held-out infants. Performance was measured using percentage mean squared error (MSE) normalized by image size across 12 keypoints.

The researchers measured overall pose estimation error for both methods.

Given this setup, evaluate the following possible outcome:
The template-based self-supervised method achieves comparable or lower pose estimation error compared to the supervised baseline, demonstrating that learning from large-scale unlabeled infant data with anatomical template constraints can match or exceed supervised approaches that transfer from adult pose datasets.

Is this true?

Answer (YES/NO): NO